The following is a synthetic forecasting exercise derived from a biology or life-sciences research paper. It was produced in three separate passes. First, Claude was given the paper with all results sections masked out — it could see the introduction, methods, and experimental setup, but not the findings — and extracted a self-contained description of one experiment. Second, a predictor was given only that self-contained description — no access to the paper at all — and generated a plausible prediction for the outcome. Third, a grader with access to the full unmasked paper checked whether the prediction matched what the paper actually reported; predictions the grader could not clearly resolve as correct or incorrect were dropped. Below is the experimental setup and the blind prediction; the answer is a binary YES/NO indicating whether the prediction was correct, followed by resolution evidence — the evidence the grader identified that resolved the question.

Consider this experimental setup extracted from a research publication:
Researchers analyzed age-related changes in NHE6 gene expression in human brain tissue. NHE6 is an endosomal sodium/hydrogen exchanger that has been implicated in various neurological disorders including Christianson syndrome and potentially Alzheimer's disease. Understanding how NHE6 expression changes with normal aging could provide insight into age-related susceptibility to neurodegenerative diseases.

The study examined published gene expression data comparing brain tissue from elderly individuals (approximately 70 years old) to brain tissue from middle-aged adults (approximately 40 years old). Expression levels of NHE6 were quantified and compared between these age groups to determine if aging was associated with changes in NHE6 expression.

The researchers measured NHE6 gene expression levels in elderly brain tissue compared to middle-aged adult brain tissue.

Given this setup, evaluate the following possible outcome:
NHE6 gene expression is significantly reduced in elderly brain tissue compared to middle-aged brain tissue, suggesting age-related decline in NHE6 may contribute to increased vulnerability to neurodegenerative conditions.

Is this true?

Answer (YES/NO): YES